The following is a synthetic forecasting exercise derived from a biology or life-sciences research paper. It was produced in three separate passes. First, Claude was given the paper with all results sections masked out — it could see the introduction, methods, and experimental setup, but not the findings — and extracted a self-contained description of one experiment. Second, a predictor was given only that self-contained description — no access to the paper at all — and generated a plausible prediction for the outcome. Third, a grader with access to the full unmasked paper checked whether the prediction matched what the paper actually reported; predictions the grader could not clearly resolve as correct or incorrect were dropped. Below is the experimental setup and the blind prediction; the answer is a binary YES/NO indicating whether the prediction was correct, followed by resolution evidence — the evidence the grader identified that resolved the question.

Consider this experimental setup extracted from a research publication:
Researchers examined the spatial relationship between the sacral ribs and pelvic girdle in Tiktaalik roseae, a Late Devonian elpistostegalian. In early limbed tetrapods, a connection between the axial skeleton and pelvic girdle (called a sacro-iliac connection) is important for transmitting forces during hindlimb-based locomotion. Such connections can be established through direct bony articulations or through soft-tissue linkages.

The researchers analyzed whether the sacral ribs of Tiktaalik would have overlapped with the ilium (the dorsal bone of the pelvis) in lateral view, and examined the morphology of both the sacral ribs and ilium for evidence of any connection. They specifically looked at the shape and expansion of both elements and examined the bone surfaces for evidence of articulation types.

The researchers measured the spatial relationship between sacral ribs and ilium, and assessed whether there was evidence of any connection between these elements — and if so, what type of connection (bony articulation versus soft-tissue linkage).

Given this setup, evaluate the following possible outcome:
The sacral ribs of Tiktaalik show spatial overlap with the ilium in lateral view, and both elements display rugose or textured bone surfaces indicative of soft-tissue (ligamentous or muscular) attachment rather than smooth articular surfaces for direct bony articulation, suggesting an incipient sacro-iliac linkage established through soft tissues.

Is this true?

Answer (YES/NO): YES